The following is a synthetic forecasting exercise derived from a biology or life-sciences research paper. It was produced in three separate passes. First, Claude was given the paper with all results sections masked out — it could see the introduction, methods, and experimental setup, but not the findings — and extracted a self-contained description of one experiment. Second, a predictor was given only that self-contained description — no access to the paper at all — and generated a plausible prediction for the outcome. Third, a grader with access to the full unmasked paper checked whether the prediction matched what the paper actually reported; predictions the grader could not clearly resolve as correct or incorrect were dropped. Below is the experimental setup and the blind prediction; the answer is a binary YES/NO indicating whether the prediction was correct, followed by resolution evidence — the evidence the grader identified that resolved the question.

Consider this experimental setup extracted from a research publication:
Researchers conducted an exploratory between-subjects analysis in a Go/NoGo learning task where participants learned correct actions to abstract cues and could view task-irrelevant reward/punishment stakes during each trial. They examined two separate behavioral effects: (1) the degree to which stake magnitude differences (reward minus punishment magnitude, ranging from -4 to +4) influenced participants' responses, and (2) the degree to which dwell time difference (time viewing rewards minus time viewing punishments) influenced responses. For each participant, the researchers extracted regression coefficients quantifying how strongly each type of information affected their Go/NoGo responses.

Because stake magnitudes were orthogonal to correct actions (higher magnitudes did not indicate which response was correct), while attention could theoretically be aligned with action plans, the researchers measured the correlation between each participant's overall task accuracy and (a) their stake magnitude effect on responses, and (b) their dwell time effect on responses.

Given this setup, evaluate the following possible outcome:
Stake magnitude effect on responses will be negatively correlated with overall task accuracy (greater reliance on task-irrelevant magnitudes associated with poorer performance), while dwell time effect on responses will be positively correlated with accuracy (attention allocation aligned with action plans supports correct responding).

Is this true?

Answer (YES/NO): YES